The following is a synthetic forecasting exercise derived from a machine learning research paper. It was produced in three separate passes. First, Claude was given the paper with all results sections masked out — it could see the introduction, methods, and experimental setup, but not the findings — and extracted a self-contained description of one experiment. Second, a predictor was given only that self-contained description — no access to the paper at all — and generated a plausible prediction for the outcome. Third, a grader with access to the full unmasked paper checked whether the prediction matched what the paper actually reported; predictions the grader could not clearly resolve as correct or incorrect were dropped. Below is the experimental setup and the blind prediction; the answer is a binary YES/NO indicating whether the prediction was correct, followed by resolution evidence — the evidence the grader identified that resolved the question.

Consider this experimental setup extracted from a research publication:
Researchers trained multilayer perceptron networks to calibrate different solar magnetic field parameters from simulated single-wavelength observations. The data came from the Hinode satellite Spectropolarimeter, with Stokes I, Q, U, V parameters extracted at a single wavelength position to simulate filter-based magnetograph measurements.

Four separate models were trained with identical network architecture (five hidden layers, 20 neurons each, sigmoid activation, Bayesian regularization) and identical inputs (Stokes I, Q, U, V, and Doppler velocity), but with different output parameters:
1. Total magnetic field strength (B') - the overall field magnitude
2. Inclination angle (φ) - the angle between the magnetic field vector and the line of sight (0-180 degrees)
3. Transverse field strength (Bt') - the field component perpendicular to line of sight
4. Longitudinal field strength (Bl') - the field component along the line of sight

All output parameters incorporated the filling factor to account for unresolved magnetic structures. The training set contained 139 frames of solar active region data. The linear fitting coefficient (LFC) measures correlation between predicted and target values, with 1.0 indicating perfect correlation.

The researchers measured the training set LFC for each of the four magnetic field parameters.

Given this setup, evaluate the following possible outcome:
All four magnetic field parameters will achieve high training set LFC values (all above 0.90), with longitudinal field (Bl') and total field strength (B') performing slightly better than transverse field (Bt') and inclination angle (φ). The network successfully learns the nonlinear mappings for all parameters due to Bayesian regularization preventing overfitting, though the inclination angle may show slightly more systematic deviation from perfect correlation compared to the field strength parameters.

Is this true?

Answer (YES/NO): NO